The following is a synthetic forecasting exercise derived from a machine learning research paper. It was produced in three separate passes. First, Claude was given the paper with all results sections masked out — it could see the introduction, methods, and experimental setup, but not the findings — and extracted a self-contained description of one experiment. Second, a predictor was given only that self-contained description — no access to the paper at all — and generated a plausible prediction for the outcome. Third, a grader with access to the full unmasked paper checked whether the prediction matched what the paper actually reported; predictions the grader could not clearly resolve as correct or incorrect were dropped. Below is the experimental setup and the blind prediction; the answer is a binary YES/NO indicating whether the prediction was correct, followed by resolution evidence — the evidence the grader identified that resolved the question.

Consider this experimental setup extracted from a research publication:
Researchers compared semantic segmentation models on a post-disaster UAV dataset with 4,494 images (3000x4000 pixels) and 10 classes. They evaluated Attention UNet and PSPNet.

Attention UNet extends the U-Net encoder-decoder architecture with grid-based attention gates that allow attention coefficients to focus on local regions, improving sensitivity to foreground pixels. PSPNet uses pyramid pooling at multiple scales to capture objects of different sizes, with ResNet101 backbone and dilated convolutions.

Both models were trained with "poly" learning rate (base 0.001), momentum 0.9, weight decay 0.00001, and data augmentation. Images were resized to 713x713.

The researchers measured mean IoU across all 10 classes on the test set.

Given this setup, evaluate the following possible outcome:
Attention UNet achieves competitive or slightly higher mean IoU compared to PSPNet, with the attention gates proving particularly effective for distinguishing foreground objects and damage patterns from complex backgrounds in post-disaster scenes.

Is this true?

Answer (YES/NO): YES